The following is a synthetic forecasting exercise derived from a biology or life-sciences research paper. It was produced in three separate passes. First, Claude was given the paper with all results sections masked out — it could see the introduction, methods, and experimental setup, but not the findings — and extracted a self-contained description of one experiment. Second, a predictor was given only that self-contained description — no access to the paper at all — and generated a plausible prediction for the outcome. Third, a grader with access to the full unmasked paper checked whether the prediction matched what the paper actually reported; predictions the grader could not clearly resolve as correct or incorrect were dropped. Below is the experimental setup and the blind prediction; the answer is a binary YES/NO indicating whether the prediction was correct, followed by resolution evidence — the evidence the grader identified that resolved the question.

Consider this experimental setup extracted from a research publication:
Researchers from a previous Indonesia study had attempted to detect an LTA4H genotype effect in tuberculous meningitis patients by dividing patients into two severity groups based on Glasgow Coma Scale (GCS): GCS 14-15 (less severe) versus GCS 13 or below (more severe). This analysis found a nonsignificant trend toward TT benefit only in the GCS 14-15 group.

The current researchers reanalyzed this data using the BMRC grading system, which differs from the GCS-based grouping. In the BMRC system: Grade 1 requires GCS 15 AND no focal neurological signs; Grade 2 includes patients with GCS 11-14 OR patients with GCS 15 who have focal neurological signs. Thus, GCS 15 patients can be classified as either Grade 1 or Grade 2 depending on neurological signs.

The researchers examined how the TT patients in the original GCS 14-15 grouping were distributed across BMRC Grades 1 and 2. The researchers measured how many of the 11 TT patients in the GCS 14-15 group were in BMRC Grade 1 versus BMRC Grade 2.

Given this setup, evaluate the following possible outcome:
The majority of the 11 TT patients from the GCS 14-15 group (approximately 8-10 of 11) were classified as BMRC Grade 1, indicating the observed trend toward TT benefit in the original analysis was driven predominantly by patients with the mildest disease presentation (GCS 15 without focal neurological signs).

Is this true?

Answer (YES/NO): NO